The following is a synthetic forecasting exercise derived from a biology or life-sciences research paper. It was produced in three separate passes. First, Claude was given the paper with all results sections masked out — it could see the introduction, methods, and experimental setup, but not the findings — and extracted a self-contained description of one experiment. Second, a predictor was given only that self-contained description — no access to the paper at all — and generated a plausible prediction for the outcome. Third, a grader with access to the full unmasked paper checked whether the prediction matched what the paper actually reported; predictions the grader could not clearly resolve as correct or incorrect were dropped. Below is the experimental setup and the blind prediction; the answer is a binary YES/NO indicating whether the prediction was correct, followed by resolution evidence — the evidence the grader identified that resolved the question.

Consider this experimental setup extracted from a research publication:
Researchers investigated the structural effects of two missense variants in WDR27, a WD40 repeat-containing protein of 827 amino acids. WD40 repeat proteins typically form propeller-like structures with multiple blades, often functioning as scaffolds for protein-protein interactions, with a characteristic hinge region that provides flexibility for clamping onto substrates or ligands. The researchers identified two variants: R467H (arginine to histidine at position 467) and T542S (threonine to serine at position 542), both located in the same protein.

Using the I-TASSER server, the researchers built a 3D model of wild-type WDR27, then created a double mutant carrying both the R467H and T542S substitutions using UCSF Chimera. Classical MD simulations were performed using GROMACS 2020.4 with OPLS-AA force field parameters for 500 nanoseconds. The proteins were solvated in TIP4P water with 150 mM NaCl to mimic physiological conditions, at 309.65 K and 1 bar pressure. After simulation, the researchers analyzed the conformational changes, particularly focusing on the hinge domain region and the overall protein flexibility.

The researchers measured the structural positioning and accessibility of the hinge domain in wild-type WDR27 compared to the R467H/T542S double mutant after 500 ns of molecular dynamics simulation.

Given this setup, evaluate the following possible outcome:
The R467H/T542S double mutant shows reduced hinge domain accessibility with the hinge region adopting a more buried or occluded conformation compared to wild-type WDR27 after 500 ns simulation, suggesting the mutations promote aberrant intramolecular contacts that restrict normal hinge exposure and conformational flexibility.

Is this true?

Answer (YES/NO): YES